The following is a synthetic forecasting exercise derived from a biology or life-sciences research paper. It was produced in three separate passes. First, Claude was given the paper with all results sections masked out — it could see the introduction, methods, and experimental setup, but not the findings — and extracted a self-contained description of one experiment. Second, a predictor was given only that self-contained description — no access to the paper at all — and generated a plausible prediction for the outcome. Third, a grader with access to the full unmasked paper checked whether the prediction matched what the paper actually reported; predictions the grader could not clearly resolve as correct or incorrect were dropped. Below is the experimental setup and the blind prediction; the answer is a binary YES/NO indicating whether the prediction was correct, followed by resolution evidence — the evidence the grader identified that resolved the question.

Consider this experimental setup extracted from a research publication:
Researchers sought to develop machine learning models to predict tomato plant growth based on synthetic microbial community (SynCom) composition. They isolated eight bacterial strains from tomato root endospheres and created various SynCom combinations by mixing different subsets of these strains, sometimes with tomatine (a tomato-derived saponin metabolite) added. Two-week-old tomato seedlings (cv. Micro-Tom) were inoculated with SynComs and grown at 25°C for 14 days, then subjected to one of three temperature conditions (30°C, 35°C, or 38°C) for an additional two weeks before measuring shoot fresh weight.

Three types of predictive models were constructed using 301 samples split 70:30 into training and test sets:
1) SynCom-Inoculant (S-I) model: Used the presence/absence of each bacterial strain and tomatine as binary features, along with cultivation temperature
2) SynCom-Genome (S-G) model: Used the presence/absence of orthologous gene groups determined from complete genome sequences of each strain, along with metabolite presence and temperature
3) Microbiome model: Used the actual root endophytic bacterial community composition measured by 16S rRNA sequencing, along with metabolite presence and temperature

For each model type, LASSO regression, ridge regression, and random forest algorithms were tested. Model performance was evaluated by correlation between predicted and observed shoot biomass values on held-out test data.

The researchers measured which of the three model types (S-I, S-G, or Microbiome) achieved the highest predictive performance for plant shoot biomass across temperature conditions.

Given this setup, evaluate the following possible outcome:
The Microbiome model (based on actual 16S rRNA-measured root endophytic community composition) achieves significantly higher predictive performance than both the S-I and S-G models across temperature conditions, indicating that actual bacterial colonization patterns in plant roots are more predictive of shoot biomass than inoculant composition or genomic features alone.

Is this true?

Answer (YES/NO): NO